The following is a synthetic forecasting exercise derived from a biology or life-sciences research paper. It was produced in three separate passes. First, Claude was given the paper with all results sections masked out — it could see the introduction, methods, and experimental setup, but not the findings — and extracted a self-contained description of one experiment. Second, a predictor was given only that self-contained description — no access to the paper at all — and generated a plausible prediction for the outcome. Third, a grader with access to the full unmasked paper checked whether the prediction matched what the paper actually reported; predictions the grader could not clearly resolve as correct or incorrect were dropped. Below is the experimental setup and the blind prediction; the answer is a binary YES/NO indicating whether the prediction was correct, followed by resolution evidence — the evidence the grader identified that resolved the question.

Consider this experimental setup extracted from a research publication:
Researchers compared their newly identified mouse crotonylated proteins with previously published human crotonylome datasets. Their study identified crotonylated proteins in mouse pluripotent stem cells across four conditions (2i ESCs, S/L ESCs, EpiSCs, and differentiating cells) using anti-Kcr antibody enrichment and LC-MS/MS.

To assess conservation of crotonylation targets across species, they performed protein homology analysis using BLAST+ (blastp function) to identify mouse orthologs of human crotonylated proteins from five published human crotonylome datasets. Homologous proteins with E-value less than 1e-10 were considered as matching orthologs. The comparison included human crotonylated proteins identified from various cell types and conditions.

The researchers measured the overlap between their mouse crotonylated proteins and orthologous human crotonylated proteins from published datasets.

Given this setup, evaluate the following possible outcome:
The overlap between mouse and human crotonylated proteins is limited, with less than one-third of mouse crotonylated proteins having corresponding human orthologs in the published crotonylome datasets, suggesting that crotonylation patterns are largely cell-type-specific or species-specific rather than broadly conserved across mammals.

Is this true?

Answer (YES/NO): NO